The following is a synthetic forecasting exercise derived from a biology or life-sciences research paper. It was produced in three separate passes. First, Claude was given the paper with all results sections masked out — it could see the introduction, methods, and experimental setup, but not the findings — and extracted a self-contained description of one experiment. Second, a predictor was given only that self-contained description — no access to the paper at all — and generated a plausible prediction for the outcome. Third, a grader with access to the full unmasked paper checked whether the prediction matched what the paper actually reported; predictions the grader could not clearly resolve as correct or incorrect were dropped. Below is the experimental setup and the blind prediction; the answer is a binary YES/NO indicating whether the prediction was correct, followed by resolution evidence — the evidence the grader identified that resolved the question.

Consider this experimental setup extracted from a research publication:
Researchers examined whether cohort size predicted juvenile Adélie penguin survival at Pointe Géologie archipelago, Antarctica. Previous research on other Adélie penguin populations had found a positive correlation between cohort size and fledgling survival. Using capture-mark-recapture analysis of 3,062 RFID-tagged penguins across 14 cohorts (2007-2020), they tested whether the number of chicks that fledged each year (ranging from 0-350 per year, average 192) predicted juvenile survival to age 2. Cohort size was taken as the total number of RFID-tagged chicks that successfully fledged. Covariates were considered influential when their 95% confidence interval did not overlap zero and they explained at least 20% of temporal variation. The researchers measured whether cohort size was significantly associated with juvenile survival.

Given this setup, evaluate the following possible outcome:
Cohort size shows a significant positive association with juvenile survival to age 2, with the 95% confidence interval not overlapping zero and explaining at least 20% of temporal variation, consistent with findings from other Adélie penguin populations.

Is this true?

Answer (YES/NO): NO